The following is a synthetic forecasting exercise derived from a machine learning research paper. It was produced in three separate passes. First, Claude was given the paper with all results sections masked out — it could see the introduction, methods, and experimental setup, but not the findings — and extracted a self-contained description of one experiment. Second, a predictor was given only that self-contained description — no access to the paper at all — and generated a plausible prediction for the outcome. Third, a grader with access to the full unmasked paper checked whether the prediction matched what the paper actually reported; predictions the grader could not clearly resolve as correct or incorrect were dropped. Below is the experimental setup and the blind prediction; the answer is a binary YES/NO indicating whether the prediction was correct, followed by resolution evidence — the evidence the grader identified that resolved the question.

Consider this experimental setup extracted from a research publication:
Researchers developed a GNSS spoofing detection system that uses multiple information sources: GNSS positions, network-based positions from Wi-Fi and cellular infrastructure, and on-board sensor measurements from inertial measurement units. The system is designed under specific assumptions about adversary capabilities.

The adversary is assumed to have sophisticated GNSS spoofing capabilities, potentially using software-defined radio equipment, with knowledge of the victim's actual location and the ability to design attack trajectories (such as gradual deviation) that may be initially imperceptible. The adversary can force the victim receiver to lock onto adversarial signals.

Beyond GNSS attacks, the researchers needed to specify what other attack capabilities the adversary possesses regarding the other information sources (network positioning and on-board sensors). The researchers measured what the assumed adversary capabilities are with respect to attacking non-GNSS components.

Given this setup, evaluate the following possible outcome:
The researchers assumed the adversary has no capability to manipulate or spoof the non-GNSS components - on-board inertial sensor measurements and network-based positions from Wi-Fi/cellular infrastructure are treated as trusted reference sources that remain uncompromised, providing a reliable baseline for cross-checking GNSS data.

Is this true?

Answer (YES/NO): NO